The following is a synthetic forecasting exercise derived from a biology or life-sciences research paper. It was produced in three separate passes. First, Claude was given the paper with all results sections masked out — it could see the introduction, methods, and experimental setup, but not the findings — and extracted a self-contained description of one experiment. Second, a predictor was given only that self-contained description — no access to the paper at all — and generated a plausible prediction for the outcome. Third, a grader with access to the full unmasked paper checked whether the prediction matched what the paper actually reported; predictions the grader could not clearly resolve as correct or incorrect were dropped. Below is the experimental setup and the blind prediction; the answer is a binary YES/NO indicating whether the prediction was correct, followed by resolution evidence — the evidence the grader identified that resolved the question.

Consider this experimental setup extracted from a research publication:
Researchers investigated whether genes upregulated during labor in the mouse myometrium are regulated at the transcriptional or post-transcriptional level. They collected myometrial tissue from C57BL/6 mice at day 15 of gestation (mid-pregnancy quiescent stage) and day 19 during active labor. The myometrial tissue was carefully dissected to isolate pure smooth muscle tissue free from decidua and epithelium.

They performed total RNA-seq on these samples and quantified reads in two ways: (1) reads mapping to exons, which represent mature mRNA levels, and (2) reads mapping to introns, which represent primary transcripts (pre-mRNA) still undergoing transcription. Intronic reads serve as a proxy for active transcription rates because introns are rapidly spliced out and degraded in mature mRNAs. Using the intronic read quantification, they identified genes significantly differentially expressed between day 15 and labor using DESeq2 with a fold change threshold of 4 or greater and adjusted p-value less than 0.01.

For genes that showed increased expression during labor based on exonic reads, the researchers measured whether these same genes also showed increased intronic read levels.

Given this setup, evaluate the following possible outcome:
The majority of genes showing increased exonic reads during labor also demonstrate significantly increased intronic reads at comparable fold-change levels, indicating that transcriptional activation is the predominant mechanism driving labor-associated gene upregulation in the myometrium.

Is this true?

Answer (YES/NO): YES